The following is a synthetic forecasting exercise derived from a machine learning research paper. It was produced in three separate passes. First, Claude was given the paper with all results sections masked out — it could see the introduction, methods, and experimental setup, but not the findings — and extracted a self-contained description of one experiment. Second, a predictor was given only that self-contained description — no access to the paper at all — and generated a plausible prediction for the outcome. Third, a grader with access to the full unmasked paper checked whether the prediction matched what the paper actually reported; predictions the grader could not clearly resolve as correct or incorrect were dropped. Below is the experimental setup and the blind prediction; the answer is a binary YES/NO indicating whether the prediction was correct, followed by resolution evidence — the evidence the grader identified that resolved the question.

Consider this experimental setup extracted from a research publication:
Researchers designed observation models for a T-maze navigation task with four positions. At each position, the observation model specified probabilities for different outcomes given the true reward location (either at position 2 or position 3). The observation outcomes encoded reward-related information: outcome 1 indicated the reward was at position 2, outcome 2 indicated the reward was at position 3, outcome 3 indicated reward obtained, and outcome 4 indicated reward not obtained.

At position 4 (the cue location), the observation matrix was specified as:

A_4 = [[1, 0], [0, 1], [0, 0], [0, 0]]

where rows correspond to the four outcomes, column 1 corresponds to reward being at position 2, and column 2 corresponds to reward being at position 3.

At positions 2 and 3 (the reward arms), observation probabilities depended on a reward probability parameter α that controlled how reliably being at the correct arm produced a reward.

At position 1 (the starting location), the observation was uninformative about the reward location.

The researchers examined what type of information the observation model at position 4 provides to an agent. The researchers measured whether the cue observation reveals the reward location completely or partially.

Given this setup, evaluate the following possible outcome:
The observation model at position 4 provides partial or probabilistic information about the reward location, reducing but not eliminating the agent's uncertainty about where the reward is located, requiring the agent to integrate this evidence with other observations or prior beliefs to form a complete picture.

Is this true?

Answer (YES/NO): NO